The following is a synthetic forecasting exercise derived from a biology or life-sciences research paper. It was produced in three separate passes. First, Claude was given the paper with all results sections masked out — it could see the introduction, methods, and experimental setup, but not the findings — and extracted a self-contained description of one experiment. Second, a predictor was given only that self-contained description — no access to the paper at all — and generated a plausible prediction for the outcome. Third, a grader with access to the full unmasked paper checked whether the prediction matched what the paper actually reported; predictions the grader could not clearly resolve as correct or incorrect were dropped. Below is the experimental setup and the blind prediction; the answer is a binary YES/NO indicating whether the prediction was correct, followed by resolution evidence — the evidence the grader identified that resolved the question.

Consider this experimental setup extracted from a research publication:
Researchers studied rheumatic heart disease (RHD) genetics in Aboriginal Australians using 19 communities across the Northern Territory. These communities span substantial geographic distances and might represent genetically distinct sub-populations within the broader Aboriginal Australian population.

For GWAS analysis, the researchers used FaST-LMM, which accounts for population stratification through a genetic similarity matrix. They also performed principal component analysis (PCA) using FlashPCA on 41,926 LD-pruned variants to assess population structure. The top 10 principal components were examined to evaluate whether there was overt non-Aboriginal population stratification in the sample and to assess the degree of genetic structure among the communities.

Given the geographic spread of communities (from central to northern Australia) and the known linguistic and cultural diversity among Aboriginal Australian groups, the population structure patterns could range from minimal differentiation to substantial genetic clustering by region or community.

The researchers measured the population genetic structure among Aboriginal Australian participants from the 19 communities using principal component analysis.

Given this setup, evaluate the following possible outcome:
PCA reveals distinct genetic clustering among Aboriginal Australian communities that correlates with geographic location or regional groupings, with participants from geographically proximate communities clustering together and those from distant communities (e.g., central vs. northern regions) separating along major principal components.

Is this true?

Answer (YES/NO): YES